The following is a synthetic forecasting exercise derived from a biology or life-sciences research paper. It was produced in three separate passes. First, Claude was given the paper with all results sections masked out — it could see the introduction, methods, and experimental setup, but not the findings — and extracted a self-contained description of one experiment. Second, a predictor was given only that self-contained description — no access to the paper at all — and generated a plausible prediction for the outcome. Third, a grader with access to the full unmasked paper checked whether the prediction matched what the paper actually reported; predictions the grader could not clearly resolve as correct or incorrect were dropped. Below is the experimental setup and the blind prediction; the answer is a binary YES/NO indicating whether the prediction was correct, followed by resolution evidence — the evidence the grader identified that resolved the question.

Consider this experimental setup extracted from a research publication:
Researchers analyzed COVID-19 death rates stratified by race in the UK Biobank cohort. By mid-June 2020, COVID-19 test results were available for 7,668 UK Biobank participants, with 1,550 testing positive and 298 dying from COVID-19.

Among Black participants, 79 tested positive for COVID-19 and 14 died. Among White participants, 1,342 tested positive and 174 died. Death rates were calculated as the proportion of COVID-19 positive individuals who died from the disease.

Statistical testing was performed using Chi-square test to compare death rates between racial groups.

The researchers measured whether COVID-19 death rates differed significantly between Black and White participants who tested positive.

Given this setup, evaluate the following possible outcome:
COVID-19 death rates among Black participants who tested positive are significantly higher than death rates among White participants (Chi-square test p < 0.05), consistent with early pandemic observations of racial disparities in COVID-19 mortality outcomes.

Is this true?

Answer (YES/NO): NO